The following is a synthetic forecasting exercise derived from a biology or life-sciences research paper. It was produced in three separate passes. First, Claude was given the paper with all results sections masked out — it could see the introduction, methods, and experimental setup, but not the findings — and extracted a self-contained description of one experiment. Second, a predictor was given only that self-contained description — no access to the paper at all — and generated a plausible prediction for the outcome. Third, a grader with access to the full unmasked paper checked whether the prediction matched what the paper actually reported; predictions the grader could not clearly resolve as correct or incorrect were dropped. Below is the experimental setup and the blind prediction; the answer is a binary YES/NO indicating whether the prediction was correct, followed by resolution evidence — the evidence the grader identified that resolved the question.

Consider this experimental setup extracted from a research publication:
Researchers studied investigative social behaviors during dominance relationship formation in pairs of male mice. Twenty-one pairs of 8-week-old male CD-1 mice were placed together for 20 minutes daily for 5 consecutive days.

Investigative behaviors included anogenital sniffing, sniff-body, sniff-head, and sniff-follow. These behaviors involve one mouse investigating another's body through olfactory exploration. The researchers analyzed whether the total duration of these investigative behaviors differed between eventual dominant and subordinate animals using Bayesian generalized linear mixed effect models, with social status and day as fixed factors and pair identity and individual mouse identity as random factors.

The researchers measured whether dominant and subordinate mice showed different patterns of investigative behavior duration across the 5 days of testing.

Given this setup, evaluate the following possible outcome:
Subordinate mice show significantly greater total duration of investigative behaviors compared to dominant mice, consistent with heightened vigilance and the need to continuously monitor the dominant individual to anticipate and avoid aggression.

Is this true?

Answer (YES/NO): NO